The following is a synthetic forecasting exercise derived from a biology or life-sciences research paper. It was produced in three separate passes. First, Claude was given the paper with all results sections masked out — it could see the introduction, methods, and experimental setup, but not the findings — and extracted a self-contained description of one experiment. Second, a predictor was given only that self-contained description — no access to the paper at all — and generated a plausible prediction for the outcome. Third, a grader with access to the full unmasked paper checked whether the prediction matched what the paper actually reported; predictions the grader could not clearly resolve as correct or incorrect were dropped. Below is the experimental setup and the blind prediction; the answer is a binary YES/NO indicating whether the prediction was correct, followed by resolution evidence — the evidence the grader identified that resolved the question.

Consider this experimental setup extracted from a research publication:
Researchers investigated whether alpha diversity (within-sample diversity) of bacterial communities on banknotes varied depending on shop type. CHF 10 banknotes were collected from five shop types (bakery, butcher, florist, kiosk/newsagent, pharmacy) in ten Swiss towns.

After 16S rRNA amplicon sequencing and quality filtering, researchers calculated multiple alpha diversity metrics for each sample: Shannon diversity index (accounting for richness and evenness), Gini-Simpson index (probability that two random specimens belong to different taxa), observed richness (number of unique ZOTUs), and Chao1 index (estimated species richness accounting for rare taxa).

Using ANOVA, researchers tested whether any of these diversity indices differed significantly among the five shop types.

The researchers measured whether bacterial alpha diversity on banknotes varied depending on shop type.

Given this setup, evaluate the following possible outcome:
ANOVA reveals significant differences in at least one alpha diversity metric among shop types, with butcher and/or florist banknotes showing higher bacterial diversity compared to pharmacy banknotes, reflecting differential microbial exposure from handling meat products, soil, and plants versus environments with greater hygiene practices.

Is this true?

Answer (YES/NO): NO